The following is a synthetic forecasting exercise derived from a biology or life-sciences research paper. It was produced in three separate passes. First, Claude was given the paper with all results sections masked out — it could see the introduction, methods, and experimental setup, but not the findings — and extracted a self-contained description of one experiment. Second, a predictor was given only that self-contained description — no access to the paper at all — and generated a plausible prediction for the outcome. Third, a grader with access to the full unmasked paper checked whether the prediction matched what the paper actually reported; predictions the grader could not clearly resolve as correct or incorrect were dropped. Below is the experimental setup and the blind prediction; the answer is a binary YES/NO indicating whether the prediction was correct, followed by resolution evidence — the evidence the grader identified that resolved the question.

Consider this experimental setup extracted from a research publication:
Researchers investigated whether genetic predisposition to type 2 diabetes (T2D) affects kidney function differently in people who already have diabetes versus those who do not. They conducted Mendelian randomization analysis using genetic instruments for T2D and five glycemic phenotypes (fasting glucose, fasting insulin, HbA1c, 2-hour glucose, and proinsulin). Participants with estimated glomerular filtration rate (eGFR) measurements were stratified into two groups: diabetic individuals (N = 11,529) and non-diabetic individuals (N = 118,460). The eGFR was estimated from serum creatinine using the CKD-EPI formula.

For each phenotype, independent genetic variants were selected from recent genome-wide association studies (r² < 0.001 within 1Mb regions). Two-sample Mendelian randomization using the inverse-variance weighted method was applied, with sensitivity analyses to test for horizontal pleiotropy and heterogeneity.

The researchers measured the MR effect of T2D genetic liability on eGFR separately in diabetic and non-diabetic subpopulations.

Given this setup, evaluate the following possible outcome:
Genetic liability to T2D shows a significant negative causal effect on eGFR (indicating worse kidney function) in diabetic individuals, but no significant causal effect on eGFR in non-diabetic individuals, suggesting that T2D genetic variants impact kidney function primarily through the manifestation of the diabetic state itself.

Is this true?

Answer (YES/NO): NO